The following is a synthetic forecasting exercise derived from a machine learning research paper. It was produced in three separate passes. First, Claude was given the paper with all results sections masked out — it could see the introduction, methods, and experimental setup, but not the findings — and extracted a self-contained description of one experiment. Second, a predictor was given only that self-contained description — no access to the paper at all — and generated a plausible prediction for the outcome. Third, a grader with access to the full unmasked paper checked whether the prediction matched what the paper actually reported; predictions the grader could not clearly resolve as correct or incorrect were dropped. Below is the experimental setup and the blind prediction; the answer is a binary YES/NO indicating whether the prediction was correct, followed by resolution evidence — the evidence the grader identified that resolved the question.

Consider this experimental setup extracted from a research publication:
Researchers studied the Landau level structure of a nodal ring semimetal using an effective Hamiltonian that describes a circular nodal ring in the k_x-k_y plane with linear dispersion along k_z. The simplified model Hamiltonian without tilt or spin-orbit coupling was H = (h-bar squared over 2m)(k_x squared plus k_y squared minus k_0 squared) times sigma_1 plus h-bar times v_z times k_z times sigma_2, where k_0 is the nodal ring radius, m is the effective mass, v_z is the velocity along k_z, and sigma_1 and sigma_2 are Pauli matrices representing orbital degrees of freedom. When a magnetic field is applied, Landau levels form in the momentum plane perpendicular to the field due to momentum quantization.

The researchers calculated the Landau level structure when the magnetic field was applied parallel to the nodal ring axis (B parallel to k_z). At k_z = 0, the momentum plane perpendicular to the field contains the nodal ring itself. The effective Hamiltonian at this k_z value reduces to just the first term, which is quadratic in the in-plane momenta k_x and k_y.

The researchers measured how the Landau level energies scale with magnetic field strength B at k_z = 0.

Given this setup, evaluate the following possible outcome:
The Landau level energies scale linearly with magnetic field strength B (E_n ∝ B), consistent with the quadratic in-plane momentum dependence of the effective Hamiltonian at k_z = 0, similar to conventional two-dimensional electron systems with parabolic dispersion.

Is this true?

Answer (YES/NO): YES